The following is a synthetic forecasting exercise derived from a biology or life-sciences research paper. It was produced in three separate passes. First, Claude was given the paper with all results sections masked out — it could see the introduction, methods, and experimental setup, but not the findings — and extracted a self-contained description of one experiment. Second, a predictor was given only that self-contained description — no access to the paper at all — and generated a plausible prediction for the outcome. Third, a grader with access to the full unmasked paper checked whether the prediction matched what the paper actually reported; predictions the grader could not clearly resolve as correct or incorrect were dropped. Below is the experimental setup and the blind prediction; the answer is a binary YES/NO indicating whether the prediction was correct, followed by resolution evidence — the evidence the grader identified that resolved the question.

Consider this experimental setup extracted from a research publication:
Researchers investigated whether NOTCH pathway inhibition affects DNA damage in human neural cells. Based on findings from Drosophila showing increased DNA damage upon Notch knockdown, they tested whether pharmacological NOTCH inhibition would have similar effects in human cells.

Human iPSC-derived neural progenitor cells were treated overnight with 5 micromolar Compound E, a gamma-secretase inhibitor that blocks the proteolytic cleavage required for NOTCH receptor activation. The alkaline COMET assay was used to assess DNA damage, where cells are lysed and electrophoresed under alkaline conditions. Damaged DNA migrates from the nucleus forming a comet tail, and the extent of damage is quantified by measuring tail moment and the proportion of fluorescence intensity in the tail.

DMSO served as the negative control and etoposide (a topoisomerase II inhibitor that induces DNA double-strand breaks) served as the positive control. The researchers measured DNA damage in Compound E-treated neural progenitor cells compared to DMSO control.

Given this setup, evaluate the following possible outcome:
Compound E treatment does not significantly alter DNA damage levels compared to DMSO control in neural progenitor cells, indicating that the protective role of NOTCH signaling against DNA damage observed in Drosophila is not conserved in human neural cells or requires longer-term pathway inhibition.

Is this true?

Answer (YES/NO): NO